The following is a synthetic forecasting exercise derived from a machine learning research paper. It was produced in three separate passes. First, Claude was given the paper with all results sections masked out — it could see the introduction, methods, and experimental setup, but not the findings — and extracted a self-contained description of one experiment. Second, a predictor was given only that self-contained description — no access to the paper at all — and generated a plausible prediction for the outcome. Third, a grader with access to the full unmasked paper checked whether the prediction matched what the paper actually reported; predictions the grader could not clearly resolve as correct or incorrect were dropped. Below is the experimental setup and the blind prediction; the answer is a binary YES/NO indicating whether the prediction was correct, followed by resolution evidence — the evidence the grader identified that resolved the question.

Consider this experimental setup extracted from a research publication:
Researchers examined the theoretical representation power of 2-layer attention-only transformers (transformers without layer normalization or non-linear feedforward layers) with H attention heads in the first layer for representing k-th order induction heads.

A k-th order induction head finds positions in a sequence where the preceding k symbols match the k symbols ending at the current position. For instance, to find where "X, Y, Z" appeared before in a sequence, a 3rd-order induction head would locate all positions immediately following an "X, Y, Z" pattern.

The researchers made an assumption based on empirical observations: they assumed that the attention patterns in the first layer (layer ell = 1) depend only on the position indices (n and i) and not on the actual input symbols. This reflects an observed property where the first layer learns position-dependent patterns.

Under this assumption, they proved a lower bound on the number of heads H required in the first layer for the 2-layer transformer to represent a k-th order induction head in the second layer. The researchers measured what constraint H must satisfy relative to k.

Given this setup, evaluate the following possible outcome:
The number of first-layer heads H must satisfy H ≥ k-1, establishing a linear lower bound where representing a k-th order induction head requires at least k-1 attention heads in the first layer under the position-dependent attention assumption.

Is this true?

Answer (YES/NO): NO